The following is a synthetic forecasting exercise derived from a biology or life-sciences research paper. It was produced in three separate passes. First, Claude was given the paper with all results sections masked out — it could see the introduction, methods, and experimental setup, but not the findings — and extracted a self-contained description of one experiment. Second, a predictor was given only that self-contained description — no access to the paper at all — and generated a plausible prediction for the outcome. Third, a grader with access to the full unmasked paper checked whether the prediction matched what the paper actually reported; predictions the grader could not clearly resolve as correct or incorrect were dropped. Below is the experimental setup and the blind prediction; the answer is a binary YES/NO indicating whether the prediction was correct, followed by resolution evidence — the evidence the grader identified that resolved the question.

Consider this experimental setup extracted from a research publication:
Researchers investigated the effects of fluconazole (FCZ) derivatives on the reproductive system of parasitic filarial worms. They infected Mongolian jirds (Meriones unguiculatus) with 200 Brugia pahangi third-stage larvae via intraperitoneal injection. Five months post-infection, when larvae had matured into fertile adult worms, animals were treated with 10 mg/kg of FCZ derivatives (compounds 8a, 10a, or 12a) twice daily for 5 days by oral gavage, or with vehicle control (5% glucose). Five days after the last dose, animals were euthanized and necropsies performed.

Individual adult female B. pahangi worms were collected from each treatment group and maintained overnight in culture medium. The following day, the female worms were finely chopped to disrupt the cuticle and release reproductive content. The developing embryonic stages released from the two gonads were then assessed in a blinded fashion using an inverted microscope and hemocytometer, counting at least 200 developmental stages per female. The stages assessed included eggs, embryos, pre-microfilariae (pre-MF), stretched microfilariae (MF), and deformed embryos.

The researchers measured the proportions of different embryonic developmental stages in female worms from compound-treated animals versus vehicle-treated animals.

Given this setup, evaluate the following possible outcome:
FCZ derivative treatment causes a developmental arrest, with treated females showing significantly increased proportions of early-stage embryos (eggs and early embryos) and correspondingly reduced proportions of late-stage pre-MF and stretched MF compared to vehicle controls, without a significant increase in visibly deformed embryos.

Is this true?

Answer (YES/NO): NO